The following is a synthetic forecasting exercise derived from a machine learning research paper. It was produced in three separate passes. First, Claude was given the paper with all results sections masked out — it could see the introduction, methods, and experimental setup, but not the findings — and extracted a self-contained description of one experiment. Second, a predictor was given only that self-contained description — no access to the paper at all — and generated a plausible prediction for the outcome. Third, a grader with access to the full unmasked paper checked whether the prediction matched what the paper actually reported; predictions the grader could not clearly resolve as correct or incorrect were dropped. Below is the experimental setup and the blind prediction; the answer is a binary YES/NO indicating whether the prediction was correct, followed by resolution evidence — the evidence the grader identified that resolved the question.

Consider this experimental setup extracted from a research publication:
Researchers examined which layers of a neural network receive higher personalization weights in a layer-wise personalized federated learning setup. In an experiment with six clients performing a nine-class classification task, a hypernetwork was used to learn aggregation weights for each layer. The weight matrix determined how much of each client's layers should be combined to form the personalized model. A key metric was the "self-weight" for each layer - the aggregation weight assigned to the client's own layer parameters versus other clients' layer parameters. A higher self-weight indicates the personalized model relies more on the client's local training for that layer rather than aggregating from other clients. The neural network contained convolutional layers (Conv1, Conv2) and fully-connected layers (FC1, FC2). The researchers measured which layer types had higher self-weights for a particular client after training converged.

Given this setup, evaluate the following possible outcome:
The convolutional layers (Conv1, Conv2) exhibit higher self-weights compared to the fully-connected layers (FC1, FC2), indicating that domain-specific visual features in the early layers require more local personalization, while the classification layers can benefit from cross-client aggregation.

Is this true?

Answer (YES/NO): NO